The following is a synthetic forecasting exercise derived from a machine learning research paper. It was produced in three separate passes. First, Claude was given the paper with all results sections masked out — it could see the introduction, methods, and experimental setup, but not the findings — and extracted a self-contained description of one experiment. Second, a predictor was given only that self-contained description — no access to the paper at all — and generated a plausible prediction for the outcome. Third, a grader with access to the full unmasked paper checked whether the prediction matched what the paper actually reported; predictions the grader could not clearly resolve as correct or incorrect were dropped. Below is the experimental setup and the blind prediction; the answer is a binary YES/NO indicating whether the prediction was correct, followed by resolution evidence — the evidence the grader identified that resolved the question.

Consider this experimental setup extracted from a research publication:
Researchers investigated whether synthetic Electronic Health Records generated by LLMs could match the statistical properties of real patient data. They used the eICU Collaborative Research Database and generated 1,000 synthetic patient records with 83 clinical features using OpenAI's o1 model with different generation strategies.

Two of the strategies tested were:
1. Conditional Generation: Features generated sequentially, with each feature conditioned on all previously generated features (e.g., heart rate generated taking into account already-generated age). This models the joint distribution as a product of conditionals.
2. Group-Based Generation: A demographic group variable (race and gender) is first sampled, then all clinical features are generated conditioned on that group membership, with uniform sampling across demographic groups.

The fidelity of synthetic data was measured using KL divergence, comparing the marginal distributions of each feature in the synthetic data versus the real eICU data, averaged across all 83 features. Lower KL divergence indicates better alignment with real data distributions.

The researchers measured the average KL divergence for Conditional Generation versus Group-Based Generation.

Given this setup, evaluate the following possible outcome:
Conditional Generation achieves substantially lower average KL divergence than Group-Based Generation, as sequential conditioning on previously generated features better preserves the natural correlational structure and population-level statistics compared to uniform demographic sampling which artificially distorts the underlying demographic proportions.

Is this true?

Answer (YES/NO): NO